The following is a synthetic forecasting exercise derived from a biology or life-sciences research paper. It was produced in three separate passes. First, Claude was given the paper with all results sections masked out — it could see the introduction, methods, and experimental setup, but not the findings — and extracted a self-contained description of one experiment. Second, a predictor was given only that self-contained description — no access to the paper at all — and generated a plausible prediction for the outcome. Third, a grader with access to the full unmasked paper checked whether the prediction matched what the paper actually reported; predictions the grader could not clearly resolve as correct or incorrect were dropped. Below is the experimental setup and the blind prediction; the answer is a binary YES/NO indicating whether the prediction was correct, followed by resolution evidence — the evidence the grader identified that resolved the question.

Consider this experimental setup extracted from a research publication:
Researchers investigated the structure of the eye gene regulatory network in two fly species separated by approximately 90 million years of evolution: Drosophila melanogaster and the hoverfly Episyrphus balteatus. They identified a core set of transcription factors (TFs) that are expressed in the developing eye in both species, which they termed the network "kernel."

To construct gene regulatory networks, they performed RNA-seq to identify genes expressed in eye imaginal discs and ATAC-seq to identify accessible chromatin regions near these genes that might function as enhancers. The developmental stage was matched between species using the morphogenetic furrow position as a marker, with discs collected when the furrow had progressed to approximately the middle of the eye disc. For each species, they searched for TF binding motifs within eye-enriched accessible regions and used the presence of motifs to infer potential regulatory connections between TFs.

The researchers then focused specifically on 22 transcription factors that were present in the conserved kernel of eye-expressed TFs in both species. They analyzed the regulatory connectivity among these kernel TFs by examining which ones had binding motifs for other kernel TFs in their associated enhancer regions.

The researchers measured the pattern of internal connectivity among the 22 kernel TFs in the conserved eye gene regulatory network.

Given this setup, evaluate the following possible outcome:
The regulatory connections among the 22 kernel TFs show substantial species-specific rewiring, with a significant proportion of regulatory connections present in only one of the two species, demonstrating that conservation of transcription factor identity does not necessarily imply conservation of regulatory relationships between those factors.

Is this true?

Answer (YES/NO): YES